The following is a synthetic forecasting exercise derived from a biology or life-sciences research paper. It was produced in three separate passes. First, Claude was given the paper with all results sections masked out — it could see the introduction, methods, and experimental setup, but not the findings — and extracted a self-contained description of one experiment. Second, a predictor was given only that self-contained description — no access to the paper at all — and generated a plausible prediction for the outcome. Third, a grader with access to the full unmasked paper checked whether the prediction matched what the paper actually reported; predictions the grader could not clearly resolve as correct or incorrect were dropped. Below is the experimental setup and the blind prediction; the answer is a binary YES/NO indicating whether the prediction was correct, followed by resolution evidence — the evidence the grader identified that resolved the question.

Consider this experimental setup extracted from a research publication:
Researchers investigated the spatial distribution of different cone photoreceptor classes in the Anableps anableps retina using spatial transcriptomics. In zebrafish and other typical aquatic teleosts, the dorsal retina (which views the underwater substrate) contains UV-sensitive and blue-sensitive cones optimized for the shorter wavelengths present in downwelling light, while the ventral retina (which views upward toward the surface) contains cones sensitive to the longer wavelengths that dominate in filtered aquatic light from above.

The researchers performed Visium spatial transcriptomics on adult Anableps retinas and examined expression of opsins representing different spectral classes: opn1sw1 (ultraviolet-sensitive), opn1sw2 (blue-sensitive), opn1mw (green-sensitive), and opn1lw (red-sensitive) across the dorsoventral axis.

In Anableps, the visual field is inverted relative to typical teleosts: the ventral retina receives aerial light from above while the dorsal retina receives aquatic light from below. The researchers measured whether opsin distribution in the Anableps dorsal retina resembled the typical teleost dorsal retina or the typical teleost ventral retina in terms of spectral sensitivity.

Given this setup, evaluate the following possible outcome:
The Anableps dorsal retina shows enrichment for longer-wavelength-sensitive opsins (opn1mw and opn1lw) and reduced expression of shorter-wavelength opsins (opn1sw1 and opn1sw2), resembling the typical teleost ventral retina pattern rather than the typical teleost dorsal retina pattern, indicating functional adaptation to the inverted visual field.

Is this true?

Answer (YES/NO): NO